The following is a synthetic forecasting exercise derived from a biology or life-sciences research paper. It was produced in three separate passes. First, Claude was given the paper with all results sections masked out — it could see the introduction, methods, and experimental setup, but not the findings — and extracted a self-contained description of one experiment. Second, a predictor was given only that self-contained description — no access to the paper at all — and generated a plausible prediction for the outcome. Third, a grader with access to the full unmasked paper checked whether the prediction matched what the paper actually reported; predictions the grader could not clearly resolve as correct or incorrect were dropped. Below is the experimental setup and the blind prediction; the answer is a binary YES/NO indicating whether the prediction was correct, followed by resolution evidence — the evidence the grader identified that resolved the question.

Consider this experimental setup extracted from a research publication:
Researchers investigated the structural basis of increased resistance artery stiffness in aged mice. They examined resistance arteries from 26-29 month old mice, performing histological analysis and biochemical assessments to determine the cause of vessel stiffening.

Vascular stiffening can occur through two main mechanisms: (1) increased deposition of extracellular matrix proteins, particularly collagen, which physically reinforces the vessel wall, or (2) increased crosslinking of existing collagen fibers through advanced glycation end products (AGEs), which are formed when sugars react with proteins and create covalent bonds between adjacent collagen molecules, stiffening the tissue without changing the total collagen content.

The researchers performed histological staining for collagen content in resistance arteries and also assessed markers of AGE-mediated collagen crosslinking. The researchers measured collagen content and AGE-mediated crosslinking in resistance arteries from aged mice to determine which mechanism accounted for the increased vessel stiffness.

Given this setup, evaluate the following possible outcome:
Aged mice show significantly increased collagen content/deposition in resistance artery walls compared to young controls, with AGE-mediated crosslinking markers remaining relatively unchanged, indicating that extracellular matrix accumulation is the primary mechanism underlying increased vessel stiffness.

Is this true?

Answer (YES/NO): NO